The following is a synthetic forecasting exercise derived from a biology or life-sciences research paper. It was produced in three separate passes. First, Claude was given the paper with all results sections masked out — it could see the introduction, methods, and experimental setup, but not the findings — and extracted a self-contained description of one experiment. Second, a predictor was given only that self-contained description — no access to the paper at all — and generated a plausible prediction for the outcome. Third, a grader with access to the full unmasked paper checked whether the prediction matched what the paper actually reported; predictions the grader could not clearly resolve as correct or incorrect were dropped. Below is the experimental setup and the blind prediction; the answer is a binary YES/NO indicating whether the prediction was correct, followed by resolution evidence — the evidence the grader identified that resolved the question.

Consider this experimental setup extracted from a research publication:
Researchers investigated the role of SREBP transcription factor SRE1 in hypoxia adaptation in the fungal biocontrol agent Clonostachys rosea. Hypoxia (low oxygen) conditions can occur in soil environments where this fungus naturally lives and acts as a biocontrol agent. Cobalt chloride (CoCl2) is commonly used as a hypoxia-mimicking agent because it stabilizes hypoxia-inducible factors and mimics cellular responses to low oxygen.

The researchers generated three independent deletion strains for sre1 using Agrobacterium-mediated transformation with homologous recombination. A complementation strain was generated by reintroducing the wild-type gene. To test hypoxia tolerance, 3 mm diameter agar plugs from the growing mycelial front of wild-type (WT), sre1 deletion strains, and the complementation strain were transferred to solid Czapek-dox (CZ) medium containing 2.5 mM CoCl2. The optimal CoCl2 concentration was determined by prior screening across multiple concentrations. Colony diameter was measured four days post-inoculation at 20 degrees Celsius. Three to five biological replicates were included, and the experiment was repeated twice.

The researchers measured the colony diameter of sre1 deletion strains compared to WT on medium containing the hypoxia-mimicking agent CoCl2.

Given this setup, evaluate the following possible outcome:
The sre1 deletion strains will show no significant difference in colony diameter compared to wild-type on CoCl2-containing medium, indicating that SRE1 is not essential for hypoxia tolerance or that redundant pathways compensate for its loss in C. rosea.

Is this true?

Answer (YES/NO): NO